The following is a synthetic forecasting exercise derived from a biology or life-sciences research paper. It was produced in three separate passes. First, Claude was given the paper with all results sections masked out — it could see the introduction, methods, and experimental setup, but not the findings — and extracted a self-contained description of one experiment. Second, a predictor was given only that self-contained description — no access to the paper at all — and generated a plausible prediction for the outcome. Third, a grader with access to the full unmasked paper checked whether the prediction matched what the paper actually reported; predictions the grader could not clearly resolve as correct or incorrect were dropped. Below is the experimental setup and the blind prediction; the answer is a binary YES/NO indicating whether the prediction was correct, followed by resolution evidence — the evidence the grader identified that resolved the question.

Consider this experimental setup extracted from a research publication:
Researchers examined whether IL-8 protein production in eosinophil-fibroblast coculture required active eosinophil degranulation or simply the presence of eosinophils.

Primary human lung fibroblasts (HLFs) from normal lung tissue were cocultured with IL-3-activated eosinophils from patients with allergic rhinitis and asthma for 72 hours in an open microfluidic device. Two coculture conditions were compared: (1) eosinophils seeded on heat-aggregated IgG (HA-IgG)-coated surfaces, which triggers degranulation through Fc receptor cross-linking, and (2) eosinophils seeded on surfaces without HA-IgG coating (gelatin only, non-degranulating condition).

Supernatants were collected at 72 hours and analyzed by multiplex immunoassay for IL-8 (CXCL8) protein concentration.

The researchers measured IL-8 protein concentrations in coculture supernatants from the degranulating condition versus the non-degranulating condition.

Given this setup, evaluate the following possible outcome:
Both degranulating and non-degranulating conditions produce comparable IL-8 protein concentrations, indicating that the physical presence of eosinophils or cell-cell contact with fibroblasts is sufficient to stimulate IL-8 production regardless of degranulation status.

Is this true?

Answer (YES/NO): NO